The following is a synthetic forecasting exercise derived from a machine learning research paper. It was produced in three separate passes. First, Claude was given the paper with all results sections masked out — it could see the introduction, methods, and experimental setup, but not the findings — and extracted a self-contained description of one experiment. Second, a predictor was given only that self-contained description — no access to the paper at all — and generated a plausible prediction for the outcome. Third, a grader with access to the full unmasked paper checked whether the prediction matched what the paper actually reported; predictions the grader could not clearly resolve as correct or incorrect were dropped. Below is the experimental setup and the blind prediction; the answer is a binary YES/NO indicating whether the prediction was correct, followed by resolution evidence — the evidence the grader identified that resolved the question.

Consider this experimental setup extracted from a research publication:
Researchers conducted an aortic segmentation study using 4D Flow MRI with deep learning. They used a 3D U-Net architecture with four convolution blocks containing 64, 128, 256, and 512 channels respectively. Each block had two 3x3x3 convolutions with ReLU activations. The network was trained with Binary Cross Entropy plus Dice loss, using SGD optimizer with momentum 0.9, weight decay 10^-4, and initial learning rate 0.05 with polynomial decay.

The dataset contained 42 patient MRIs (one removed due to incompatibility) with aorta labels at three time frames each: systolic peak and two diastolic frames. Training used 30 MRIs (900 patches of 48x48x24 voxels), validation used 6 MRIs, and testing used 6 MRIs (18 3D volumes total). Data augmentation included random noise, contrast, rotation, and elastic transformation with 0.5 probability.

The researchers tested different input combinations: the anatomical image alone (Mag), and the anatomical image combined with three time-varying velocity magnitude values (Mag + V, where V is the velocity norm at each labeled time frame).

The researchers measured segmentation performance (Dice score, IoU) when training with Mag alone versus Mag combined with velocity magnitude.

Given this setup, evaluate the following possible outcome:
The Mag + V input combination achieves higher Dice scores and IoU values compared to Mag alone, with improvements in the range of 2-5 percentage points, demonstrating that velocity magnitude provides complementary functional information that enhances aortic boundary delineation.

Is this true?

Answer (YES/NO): NO